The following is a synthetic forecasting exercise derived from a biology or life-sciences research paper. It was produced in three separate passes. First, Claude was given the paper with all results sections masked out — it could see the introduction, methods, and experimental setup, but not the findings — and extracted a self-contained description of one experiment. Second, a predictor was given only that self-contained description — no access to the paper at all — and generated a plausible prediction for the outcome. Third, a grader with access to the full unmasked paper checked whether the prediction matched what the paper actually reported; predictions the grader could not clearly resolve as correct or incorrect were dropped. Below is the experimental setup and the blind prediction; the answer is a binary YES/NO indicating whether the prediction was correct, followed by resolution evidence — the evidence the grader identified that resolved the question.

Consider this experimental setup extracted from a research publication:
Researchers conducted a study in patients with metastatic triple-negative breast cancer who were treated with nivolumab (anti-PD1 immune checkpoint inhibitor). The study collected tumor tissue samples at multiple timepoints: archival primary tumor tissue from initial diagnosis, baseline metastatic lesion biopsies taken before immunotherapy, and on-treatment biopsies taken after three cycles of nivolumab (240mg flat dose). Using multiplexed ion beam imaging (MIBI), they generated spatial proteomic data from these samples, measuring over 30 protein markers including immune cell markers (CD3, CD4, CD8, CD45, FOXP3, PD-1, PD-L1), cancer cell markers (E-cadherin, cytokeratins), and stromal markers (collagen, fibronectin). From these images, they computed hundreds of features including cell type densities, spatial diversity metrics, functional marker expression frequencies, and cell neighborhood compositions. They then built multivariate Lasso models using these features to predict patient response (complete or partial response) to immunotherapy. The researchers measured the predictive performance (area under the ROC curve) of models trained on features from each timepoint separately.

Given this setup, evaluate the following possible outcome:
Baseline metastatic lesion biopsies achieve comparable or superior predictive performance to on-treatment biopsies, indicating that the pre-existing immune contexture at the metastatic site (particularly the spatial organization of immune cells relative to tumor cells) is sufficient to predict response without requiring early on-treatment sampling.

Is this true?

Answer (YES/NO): NO